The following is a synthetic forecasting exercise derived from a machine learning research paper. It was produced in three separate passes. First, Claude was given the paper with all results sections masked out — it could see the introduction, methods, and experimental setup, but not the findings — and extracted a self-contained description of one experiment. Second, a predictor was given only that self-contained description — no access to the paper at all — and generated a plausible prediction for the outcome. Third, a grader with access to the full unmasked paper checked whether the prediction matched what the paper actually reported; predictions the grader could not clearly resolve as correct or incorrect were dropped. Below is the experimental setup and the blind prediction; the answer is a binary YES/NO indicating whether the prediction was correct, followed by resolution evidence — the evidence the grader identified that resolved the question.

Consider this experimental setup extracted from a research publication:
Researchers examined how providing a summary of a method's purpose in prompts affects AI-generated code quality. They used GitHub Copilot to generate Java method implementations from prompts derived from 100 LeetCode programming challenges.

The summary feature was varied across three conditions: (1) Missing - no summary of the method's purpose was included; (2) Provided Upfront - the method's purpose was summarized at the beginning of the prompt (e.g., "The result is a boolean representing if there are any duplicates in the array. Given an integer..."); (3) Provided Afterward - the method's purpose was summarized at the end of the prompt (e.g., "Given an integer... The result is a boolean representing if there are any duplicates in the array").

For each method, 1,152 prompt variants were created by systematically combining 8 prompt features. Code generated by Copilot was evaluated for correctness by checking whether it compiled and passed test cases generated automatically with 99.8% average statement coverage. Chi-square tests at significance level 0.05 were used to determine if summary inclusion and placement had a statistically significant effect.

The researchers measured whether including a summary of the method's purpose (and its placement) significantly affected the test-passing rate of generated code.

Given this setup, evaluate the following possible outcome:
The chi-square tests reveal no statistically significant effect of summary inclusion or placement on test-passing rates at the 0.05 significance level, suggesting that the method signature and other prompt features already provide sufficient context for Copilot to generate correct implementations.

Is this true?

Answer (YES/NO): NO